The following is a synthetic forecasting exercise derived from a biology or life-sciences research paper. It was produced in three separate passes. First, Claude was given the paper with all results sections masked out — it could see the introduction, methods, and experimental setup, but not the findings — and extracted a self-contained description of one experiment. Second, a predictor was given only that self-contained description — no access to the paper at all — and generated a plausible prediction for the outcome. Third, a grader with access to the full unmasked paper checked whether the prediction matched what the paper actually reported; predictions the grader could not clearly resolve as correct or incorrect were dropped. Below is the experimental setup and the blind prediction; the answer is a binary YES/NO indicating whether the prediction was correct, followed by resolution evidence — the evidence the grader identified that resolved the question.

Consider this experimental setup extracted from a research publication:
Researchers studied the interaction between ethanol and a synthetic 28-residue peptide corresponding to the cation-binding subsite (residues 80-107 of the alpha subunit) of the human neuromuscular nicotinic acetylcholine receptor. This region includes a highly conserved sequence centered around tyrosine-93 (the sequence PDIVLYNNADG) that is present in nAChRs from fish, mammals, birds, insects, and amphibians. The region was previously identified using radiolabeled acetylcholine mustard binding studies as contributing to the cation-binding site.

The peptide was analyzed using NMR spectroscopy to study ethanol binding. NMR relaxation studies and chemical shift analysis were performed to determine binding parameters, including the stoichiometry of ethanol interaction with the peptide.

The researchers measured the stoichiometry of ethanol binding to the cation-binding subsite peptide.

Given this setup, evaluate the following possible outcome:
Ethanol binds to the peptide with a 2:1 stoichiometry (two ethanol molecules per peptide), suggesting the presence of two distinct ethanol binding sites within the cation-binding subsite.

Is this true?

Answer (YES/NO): YES